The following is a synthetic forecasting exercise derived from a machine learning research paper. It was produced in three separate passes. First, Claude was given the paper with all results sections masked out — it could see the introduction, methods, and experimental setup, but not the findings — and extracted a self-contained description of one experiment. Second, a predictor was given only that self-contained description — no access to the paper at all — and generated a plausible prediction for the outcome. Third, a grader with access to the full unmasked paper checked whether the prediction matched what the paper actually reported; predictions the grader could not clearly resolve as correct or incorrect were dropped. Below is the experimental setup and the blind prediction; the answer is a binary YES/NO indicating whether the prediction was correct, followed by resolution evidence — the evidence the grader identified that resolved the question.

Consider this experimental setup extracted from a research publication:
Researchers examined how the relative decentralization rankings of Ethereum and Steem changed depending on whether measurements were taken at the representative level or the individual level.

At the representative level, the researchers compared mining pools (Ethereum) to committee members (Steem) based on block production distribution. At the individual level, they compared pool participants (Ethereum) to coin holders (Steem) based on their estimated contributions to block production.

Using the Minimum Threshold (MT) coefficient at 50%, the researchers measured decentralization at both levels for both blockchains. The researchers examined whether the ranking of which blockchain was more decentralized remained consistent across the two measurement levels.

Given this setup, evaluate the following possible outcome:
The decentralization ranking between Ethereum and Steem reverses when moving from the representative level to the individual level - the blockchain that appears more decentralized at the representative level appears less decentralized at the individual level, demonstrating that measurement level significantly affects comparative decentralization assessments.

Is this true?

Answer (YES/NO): YES